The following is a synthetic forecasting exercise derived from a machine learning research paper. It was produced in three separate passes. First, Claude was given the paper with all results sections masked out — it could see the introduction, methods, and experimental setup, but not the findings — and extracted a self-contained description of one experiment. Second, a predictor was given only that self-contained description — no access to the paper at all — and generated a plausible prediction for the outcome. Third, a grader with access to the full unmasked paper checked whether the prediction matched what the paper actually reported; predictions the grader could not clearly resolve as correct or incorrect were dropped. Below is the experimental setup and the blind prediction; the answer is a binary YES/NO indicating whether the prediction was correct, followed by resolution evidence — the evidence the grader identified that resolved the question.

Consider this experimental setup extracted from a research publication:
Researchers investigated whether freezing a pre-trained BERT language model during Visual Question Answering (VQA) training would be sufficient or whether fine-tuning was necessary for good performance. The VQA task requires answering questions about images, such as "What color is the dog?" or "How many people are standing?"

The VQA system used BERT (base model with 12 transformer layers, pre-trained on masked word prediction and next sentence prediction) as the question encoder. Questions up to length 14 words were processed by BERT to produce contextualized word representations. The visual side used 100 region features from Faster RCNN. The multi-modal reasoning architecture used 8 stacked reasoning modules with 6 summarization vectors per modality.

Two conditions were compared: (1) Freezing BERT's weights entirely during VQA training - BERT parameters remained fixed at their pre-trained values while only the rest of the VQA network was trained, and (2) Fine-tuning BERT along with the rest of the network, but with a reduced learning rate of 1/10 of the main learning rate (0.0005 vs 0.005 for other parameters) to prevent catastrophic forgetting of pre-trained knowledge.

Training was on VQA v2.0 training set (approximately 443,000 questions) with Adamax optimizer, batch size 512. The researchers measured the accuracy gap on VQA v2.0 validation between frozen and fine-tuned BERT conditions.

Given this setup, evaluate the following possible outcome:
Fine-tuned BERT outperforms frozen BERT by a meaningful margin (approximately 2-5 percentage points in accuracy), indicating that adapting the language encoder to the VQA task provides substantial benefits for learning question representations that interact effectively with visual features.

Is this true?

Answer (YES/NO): YES